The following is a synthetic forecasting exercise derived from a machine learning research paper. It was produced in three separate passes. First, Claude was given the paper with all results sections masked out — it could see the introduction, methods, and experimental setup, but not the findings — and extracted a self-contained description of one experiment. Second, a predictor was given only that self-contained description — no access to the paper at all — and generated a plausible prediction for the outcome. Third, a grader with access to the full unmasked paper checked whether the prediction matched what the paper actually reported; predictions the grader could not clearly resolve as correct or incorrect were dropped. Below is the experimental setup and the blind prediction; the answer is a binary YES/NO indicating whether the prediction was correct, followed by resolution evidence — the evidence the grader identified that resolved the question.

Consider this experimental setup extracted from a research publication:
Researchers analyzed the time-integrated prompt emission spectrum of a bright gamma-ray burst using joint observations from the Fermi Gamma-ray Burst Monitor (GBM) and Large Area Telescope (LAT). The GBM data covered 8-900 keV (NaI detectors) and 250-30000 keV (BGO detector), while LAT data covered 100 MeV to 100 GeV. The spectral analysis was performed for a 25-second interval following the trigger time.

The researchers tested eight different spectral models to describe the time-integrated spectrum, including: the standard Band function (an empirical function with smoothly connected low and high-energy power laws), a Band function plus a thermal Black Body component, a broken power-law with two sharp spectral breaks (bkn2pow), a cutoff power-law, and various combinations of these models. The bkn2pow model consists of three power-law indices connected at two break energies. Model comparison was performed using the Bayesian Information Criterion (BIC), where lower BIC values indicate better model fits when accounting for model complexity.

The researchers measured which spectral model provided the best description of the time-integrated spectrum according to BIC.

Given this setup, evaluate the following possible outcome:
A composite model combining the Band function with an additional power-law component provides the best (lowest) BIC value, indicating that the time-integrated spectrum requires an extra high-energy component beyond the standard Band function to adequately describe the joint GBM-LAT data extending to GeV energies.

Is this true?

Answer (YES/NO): NO